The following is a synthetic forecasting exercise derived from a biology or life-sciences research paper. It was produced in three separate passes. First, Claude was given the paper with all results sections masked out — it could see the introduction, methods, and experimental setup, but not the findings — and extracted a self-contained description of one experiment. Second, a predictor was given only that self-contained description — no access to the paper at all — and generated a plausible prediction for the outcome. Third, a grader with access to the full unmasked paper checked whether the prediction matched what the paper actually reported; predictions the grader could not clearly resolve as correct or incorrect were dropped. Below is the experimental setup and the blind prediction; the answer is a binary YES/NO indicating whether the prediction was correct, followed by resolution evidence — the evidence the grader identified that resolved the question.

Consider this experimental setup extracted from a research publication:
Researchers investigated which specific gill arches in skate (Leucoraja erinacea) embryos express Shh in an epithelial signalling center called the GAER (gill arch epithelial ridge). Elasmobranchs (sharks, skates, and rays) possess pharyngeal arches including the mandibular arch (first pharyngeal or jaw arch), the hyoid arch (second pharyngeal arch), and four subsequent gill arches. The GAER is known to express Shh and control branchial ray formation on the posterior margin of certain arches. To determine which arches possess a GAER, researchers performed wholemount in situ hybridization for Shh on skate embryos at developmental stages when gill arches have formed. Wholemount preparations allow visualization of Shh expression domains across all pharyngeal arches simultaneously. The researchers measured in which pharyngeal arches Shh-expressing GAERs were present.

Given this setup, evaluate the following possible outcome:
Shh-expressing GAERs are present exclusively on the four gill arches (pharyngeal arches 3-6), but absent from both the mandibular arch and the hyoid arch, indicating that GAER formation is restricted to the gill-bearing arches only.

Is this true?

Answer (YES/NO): NO